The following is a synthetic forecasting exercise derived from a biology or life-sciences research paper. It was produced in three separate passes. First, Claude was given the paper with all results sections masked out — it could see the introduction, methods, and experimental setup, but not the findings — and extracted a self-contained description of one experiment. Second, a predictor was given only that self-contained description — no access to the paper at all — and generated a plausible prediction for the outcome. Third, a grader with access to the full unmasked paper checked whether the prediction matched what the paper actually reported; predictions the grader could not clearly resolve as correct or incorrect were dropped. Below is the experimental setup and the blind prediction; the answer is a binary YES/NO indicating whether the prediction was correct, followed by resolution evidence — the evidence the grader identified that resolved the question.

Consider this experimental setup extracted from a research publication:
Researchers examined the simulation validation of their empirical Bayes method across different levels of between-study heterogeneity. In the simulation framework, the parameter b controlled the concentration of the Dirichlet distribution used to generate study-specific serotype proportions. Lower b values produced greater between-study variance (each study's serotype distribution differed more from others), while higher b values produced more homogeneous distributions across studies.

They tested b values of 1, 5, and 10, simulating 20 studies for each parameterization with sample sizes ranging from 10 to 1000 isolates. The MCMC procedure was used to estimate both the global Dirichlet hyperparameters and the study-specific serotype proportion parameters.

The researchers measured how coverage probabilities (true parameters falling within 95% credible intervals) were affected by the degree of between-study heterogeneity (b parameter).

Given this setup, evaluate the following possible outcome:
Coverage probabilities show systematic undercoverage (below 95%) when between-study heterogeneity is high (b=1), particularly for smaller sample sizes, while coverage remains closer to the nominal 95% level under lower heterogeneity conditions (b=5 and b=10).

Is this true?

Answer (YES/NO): YES